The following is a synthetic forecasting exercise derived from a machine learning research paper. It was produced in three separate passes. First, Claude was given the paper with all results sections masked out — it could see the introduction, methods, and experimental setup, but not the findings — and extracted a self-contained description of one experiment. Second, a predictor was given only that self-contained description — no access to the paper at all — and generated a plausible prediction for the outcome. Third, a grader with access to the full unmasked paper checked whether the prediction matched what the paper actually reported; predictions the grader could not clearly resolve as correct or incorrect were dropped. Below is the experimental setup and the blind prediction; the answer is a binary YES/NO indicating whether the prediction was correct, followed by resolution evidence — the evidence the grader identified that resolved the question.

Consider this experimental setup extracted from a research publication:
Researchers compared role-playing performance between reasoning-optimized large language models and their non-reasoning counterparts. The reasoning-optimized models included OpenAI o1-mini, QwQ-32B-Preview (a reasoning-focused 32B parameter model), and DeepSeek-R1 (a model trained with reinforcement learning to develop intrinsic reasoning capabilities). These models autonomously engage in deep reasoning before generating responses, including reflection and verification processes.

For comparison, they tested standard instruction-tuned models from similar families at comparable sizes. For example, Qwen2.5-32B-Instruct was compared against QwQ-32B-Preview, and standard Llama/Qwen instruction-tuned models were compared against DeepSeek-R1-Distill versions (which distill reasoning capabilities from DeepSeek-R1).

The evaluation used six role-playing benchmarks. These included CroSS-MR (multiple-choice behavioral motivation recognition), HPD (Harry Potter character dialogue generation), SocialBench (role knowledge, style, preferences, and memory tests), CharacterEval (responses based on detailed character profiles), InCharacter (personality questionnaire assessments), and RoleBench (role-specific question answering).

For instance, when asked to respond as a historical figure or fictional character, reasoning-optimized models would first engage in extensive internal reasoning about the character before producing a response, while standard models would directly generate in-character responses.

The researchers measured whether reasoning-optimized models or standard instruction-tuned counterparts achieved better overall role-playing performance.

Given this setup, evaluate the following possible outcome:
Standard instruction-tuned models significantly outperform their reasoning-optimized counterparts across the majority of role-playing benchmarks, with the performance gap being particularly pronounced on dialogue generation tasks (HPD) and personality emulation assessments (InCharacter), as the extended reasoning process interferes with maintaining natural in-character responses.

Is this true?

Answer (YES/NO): NO